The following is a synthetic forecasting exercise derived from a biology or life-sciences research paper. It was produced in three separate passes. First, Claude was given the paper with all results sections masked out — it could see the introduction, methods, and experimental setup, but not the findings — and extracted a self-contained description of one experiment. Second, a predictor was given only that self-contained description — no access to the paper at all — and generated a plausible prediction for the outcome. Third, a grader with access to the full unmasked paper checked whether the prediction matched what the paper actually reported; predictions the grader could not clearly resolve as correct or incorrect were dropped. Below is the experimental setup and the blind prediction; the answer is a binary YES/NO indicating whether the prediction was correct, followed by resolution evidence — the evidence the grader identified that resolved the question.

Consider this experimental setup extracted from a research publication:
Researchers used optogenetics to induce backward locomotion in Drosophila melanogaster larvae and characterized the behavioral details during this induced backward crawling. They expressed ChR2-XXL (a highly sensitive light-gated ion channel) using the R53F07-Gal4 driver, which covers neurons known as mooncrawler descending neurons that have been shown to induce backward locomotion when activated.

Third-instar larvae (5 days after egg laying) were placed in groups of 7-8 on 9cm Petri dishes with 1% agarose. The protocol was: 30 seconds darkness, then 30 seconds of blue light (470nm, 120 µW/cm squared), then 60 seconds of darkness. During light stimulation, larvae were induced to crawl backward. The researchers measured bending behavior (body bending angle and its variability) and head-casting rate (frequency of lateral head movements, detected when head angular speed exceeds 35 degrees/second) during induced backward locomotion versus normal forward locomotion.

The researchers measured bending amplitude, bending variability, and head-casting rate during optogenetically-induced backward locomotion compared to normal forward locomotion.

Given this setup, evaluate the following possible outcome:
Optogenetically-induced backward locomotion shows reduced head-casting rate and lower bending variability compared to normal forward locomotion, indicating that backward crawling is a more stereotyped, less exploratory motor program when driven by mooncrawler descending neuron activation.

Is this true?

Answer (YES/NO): YES